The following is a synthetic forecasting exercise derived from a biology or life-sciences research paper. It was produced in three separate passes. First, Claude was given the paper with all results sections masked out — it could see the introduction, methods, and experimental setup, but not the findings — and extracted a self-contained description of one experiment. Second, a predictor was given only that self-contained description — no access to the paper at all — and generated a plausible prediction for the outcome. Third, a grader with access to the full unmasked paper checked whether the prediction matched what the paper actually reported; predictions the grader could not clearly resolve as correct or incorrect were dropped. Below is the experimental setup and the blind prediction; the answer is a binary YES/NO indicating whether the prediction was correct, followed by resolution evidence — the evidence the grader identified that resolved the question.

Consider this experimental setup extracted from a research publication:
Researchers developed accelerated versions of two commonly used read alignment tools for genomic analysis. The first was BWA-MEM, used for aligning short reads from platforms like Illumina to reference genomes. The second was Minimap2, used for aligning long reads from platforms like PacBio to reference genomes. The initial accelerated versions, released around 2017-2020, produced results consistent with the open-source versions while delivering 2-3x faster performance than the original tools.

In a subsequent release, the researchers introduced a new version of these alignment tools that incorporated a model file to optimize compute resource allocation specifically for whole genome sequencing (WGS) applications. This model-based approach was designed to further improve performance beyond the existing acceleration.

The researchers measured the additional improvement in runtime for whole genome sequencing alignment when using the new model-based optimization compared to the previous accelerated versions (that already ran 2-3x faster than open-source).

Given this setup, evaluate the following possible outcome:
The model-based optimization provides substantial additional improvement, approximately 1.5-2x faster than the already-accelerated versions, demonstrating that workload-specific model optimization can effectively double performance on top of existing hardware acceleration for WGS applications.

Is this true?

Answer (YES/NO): YES